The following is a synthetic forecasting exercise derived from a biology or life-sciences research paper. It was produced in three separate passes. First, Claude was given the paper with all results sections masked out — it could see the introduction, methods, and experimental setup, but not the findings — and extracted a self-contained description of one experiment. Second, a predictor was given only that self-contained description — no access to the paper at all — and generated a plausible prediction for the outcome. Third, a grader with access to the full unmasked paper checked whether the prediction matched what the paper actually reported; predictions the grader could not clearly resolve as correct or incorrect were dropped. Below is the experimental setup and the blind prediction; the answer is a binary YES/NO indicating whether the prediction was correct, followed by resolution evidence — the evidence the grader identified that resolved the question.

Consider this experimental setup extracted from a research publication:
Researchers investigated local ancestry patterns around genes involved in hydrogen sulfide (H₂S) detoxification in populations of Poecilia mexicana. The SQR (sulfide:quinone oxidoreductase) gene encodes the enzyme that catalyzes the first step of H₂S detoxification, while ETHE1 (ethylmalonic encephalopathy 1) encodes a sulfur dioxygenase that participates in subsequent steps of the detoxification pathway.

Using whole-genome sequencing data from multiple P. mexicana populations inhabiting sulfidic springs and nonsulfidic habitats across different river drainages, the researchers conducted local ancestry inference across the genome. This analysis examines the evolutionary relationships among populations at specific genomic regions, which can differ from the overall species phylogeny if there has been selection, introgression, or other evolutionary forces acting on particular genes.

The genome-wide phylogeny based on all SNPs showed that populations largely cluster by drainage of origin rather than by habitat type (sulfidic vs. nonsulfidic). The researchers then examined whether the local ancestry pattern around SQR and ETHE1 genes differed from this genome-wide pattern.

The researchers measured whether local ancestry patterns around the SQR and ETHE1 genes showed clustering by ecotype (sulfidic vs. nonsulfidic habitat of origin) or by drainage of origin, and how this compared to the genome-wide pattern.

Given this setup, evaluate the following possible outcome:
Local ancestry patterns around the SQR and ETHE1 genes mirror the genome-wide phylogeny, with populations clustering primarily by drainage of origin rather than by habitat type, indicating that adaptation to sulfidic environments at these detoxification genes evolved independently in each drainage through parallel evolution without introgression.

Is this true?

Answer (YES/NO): NO